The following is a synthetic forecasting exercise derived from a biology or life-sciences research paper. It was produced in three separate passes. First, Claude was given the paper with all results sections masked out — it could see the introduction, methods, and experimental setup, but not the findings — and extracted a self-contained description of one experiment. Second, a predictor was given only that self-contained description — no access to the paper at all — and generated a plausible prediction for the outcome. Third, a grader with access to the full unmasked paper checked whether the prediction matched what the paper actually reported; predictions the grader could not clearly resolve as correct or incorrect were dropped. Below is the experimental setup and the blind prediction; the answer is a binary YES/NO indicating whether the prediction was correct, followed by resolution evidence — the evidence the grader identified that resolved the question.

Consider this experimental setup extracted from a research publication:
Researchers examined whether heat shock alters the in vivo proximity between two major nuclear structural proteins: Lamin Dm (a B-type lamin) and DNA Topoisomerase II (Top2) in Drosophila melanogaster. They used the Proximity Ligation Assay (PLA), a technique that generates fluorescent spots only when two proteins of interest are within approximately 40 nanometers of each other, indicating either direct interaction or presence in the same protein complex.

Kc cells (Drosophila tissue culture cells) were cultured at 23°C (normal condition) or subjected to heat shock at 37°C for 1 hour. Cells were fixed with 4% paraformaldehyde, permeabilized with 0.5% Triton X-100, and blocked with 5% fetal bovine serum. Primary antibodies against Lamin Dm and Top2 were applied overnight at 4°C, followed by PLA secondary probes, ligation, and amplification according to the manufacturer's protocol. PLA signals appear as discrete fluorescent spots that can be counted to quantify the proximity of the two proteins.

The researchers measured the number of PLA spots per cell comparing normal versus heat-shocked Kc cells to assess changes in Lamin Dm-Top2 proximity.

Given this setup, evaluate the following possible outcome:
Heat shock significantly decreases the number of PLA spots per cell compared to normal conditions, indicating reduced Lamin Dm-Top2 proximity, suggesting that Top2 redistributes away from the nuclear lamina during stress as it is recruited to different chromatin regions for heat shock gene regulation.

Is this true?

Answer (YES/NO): NO